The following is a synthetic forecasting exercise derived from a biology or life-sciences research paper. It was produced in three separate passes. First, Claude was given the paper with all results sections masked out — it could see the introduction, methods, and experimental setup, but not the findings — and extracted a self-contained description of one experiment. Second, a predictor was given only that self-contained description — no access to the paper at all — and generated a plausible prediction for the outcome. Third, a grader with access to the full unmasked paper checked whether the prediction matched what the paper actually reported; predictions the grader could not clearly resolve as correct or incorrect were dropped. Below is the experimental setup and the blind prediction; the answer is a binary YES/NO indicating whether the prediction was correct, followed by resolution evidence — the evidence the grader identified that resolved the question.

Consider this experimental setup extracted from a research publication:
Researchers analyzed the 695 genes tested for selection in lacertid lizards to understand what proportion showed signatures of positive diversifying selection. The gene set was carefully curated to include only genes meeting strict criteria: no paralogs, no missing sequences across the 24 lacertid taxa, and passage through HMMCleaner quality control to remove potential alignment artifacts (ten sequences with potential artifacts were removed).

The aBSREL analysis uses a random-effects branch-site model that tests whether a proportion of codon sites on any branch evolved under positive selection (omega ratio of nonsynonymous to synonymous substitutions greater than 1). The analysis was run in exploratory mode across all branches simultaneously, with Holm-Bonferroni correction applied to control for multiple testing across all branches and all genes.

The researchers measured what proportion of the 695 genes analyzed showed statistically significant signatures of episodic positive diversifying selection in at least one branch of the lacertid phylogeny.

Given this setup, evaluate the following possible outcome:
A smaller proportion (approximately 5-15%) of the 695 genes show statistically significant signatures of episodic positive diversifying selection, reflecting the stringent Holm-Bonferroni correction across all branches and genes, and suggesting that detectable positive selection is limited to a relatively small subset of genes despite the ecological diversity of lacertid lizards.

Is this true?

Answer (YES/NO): NO